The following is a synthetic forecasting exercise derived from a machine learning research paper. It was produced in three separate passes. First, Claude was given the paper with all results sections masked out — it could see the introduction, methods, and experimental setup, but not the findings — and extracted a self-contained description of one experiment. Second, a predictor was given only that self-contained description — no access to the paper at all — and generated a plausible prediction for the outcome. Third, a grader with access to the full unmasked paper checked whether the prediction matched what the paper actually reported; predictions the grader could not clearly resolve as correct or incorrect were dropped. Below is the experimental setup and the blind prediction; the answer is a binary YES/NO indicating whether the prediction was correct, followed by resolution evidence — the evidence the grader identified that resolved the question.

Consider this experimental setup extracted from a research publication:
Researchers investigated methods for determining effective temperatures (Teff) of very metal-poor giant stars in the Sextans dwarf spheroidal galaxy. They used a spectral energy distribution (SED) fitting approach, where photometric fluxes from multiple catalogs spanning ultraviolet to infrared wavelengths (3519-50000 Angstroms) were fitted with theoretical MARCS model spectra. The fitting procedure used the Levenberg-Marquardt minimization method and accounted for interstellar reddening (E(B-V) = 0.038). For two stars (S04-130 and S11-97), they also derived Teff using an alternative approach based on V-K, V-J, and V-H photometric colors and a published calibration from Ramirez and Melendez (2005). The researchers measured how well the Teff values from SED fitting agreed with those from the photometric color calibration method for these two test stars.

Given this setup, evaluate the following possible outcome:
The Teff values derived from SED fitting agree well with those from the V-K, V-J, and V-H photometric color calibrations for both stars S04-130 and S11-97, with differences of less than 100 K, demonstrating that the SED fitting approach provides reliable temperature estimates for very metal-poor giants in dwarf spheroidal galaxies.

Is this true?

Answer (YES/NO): YES